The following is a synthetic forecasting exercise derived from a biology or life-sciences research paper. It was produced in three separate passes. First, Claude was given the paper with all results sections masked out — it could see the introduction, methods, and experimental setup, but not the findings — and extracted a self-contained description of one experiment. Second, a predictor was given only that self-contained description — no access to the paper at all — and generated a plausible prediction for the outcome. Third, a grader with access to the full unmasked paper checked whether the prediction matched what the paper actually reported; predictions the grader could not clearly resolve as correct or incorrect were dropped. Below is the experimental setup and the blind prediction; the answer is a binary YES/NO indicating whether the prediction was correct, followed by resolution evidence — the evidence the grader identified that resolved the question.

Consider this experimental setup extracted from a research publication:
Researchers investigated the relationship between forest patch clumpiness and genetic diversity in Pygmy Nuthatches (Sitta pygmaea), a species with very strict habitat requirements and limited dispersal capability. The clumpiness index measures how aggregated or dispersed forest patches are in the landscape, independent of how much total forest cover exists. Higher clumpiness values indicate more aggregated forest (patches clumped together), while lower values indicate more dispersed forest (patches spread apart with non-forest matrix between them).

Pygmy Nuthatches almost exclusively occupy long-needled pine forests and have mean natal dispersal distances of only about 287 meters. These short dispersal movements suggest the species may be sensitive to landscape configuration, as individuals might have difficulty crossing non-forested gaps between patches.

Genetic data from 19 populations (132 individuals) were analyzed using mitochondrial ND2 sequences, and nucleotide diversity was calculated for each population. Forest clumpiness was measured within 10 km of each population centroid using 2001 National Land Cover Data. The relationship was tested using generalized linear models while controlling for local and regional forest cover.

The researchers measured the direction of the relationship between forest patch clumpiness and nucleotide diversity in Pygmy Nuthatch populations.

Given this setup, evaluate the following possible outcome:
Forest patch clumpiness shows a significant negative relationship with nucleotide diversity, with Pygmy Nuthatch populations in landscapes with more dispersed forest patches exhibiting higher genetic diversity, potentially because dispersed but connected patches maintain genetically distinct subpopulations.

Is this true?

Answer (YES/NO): NO